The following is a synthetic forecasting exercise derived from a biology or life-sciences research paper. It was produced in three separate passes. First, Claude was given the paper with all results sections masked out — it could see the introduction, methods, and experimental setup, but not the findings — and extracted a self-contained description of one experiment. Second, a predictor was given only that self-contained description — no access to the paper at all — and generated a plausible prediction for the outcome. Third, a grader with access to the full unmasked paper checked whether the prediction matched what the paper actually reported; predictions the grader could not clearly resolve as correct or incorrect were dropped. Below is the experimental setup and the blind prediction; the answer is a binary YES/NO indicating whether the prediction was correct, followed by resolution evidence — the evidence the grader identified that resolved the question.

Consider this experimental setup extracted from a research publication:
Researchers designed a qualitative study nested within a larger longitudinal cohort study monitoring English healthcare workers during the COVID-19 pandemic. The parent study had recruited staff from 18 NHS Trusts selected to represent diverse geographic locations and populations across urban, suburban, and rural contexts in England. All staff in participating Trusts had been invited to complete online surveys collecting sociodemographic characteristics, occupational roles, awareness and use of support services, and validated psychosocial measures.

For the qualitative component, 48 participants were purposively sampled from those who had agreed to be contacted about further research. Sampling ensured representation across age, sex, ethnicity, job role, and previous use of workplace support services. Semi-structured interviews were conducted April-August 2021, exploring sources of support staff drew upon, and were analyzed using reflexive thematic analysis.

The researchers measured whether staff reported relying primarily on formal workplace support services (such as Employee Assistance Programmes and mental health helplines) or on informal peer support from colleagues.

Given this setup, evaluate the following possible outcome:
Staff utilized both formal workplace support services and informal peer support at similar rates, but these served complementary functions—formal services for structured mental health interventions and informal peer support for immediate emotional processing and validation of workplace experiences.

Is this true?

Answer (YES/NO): NO